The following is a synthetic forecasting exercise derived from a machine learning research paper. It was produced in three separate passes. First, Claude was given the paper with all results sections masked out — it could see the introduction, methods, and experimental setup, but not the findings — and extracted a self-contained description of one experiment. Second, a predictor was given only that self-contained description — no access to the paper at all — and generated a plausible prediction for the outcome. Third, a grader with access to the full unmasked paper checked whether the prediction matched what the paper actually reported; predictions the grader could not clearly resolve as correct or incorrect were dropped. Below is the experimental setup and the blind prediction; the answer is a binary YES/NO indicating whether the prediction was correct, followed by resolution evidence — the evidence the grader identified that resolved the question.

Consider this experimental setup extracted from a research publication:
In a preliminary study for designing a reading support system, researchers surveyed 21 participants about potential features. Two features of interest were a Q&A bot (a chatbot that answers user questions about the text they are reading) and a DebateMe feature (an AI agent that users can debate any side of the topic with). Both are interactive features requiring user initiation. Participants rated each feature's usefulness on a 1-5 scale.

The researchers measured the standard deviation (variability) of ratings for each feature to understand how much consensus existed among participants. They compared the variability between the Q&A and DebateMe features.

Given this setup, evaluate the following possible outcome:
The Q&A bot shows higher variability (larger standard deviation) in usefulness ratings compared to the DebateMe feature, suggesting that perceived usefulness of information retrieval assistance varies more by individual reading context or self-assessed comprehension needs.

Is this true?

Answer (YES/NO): NO